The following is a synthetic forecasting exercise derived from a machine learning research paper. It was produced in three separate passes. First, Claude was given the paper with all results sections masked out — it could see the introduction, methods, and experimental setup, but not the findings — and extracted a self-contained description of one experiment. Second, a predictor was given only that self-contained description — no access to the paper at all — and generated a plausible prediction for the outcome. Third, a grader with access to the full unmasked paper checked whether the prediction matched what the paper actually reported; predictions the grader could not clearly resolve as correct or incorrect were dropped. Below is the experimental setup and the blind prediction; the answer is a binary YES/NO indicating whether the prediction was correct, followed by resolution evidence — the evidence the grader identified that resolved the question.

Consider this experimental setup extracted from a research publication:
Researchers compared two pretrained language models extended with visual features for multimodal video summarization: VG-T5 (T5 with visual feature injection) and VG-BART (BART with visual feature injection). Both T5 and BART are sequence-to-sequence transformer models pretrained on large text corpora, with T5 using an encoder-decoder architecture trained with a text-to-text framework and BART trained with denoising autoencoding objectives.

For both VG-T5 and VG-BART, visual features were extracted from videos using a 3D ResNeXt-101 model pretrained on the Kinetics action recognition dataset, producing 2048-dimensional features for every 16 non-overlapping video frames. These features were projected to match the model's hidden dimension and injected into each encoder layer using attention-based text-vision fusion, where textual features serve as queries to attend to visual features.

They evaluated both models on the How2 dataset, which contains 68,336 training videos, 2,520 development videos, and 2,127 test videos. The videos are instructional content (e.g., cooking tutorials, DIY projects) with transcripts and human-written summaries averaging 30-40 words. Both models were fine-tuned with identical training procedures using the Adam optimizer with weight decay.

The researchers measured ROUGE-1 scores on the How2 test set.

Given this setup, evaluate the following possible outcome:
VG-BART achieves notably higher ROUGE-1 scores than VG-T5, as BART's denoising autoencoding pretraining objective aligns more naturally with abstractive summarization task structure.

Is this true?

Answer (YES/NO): YES